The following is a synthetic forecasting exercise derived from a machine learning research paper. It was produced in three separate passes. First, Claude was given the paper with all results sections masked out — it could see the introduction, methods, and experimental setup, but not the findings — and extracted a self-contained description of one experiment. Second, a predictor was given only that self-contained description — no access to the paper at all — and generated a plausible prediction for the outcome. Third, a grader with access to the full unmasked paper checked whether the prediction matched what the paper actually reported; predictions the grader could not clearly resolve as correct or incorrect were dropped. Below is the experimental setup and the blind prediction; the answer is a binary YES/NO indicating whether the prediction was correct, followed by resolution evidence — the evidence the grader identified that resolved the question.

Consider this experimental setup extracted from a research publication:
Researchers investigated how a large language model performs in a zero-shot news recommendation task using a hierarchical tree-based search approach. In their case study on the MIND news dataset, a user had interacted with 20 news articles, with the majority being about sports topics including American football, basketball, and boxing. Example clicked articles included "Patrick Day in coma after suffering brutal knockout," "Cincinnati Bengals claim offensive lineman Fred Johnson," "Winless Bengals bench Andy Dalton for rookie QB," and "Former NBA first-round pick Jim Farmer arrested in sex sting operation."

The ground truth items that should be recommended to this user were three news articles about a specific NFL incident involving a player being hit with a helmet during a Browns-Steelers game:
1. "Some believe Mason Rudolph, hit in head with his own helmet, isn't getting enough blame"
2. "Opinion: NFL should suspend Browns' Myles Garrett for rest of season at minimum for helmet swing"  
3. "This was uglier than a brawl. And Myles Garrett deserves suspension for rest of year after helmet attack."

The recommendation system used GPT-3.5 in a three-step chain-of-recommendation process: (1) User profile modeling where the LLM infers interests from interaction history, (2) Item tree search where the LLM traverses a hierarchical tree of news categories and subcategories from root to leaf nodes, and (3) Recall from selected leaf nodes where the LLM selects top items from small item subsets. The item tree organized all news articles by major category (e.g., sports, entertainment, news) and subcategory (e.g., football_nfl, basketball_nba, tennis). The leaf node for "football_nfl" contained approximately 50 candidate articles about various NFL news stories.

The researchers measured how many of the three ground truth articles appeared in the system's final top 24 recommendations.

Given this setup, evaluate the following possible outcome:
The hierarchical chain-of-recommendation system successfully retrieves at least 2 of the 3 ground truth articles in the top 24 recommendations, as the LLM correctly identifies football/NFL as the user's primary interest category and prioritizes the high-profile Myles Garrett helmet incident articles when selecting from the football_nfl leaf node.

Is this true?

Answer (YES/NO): YES